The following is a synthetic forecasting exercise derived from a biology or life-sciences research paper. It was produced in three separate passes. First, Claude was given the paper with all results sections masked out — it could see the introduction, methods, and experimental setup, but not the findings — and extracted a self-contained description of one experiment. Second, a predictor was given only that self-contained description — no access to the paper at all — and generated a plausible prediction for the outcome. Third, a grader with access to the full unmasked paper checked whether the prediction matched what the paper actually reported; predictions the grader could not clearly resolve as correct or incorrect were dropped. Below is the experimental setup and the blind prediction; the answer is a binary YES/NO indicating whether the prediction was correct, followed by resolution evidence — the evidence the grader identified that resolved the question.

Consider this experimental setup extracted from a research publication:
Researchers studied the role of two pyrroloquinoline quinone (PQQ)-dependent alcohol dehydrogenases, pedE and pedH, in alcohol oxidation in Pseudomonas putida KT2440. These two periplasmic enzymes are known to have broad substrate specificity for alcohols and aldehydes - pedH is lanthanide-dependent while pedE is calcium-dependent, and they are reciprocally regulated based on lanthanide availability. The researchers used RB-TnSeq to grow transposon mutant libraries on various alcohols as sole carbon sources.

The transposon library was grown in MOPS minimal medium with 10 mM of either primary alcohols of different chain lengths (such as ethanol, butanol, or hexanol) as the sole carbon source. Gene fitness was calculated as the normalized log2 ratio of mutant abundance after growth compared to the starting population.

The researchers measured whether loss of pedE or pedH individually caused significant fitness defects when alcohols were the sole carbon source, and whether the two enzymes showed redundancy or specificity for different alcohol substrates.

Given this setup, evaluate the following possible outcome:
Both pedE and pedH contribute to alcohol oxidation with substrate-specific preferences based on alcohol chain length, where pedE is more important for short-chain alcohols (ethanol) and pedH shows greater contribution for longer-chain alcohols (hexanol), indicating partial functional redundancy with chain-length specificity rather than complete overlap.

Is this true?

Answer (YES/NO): NO